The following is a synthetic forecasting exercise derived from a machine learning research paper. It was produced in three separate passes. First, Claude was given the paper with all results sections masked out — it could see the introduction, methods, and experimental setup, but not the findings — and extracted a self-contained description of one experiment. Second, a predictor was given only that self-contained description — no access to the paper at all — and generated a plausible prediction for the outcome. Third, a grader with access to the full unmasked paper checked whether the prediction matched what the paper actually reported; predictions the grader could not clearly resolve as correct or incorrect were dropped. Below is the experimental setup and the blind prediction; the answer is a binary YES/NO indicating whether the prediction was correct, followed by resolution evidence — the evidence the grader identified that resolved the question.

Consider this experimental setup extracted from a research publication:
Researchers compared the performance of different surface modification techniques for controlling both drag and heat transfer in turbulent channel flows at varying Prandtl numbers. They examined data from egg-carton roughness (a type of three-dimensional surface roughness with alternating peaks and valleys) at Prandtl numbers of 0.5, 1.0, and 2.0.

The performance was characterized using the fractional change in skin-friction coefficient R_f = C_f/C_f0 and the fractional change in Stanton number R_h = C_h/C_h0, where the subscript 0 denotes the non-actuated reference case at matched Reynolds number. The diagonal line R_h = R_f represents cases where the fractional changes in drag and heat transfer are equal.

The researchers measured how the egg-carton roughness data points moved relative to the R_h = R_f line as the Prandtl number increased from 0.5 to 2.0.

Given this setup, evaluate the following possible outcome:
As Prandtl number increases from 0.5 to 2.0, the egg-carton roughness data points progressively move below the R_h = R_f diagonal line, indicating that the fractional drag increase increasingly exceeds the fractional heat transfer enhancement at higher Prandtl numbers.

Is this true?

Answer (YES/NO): NO